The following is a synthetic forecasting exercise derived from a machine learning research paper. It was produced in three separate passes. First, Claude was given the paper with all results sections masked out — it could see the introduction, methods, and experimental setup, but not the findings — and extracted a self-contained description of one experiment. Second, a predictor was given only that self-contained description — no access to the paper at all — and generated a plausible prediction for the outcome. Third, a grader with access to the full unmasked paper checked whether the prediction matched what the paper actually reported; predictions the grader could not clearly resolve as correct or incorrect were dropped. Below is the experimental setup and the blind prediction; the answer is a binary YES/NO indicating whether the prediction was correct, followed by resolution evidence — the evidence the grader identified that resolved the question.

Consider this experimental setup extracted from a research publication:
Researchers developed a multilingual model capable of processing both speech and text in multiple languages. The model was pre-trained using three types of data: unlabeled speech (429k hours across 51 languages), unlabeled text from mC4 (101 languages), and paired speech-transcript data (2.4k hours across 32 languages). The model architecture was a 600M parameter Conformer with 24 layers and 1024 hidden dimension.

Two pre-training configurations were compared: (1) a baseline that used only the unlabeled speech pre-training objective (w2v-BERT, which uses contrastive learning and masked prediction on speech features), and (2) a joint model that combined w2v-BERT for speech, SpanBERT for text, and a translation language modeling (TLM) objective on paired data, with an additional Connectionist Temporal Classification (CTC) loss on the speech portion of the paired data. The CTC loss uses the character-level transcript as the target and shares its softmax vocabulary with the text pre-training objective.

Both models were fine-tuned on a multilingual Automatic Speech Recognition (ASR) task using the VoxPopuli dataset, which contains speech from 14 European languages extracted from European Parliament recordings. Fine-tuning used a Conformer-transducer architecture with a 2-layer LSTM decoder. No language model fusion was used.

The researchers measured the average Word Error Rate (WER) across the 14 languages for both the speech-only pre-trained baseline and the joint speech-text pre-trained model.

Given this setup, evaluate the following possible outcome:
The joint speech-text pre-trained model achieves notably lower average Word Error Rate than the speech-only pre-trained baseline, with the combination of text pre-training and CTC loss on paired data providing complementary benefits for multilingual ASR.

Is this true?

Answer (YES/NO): NO